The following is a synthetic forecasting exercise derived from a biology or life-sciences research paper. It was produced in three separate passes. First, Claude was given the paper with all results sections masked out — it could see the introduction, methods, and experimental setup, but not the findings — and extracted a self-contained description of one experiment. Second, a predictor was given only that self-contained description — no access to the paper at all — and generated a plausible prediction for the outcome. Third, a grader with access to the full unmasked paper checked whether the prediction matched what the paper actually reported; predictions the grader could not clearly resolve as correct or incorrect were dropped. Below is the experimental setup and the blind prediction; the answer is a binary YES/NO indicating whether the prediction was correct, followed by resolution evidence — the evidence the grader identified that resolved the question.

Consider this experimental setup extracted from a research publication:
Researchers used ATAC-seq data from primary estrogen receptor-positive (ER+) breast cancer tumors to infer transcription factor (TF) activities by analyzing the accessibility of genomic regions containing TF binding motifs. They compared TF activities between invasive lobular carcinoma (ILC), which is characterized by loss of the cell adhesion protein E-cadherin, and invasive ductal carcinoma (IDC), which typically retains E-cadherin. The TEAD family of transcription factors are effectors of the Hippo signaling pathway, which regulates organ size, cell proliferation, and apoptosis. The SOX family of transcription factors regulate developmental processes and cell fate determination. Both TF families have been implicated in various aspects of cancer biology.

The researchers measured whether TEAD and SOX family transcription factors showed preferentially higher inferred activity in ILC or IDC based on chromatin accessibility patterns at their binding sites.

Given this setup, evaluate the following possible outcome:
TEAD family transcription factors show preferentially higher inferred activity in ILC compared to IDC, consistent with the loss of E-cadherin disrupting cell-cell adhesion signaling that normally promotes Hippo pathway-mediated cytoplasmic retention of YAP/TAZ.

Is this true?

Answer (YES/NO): YES